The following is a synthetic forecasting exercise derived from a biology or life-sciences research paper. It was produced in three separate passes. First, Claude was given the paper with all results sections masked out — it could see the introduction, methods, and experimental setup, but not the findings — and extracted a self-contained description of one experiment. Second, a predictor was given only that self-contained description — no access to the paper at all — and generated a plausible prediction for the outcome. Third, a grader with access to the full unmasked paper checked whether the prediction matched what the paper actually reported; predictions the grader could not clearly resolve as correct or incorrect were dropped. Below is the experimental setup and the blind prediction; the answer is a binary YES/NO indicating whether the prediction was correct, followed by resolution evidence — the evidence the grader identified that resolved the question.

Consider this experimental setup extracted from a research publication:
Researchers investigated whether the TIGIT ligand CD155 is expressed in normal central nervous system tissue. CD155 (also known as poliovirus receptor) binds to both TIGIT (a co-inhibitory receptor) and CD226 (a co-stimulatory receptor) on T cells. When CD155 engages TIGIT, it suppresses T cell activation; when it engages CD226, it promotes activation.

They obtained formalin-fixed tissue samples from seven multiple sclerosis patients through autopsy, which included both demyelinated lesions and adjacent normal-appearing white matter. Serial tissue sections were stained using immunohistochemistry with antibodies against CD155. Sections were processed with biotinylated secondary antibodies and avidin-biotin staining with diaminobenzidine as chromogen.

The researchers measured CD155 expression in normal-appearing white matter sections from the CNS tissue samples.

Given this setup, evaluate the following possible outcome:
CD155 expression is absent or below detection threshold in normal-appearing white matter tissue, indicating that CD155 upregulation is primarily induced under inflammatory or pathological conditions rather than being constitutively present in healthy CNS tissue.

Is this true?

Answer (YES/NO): NO